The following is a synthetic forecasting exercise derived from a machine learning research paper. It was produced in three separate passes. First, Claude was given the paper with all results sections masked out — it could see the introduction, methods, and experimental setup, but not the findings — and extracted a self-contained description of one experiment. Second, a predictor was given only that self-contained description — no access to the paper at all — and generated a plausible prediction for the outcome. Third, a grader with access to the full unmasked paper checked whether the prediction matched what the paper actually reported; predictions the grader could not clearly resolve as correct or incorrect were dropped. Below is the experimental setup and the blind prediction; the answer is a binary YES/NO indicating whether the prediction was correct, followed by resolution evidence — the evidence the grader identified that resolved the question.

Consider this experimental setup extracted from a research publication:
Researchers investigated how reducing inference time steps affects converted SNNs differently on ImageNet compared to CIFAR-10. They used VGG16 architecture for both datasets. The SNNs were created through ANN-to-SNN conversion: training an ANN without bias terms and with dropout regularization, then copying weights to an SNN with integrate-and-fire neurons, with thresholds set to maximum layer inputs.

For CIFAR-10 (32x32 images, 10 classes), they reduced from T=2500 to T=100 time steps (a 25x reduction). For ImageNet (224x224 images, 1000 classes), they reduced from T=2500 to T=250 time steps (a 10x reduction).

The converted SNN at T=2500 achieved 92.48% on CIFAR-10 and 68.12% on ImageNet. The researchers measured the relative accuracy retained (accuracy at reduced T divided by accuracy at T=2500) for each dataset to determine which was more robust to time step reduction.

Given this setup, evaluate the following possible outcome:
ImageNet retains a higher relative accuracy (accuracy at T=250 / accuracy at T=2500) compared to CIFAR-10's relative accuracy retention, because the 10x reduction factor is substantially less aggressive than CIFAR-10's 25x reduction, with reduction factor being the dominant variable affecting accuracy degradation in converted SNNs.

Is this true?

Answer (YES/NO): NO